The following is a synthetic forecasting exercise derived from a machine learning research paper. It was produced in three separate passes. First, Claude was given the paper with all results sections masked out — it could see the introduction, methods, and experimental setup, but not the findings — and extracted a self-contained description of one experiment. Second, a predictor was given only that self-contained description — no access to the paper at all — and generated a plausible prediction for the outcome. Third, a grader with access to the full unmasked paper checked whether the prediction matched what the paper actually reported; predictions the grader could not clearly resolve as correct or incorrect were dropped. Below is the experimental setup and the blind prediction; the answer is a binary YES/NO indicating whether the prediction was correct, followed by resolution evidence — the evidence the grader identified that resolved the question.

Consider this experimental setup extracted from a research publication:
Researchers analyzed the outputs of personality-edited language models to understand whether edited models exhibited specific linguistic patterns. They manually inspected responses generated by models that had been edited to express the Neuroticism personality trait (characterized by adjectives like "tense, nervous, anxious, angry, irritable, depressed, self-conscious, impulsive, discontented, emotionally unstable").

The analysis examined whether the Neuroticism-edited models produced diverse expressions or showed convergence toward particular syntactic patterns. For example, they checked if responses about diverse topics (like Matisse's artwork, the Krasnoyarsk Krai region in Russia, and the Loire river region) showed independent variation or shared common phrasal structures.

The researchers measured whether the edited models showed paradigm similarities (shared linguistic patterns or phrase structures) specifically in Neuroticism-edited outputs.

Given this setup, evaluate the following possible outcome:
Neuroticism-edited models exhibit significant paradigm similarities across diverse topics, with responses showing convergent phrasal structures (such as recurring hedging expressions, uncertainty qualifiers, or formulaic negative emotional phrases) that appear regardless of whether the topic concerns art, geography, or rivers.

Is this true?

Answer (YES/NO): YES